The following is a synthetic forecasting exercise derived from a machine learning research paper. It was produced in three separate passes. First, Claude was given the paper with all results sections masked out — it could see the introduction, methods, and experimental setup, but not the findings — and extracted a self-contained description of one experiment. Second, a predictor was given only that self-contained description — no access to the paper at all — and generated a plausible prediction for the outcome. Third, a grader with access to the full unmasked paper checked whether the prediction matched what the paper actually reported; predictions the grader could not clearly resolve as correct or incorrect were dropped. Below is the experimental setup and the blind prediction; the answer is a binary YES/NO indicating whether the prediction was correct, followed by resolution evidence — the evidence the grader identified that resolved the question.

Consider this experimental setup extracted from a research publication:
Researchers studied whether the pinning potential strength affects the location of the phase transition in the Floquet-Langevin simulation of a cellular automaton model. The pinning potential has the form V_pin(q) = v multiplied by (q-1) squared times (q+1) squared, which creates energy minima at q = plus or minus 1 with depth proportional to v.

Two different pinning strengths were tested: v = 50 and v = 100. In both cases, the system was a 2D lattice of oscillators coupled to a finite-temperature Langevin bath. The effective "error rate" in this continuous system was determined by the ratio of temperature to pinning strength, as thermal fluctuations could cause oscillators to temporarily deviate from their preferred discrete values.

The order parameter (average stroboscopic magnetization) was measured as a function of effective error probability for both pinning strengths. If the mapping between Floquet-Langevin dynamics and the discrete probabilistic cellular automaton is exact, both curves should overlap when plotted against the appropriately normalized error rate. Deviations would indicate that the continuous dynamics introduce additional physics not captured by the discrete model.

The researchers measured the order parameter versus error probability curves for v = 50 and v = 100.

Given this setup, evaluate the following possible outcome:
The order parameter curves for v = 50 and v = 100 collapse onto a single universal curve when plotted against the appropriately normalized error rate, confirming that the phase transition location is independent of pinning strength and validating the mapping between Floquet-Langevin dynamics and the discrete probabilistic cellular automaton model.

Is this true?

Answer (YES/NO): NO